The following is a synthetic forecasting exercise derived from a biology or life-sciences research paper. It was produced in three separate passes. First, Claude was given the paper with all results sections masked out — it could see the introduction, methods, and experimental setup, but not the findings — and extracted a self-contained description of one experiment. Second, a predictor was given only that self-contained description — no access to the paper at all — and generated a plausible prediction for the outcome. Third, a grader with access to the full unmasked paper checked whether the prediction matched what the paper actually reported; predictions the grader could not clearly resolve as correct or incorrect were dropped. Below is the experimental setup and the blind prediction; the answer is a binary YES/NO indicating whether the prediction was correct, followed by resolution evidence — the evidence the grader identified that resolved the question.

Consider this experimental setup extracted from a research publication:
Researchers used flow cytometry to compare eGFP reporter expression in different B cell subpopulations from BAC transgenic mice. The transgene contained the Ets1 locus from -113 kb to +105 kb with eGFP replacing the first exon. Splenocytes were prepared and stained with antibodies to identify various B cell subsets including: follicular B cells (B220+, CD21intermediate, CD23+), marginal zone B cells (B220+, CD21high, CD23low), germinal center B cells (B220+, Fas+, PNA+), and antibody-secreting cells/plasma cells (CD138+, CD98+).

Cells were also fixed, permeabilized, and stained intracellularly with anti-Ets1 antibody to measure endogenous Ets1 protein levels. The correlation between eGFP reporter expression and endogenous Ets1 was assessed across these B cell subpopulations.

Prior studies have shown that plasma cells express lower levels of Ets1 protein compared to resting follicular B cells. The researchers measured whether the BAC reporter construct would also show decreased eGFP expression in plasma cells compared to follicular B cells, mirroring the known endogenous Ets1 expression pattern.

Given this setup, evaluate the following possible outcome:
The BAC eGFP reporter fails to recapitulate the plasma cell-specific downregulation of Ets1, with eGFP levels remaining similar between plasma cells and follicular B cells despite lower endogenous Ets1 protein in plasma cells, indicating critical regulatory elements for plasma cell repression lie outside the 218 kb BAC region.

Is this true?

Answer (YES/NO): NO